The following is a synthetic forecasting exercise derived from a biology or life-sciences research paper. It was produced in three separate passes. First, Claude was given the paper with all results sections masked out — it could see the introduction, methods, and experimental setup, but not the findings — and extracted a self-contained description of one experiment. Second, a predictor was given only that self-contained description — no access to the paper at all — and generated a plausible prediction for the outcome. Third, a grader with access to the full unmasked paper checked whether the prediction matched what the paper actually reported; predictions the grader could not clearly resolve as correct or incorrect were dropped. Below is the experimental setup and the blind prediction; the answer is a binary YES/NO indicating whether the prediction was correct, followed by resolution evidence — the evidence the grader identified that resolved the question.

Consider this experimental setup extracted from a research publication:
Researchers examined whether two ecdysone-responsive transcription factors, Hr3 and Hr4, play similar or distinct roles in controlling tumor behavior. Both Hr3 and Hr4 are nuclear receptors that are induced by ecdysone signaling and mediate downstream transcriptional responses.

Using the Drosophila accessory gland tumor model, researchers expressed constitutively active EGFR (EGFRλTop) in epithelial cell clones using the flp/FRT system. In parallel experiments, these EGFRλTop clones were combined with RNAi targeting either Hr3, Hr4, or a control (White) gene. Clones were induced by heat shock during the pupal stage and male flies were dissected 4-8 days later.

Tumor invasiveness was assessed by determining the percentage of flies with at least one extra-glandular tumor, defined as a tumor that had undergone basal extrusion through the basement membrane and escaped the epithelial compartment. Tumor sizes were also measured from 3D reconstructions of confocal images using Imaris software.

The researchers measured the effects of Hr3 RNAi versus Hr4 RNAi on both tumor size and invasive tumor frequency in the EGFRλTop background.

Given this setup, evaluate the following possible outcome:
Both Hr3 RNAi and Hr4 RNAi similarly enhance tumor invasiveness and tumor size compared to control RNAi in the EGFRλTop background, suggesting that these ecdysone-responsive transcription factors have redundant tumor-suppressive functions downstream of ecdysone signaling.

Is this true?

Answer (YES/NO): NO